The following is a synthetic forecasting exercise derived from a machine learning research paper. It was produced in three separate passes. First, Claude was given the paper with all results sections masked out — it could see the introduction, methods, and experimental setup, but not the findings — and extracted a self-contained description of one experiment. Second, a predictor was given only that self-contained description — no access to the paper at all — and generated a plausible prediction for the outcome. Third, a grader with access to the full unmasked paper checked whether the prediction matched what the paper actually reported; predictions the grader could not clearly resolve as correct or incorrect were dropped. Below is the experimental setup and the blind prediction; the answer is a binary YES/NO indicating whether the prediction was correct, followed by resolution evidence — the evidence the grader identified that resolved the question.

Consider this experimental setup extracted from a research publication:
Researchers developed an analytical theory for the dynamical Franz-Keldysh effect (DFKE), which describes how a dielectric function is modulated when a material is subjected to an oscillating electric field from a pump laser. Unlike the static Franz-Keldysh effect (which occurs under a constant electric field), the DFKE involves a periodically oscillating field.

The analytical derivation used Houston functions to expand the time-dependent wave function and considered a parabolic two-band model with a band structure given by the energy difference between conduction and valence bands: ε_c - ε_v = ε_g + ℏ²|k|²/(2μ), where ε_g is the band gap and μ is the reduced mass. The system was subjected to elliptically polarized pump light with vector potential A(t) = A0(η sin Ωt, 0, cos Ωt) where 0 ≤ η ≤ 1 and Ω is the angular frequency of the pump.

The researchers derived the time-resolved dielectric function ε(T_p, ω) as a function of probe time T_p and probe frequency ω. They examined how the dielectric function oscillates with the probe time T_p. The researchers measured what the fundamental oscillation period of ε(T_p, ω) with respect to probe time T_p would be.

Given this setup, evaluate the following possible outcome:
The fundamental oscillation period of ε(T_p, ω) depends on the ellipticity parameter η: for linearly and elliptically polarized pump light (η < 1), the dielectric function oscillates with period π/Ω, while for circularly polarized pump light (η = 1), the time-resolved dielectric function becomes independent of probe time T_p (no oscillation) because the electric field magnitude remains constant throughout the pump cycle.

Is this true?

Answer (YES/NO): YES